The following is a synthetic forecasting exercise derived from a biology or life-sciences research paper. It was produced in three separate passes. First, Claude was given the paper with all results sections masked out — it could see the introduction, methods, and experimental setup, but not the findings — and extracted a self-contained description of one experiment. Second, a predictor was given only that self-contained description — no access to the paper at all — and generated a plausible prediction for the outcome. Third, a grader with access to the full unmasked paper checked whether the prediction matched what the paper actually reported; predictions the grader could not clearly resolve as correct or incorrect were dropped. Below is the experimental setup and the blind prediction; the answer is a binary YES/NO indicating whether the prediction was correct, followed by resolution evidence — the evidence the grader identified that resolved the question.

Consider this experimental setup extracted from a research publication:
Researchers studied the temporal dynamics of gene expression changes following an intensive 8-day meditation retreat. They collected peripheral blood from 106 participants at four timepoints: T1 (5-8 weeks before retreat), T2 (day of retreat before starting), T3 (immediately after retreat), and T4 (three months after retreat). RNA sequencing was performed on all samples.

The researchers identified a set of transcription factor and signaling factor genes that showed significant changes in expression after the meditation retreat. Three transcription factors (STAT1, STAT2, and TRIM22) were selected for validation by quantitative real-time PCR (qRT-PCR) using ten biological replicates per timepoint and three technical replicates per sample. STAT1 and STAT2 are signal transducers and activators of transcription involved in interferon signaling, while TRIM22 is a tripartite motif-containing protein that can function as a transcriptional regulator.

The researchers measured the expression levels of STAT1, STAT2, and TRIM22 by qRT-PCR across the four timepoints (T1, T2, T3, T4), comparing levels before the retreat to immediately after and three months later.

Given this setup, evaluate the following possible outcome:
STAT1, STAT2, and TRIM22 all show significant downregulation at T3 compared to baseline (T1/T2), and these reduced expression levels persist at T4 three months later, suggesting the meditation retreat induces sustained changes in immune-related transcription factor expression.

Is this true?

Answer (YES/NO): NO